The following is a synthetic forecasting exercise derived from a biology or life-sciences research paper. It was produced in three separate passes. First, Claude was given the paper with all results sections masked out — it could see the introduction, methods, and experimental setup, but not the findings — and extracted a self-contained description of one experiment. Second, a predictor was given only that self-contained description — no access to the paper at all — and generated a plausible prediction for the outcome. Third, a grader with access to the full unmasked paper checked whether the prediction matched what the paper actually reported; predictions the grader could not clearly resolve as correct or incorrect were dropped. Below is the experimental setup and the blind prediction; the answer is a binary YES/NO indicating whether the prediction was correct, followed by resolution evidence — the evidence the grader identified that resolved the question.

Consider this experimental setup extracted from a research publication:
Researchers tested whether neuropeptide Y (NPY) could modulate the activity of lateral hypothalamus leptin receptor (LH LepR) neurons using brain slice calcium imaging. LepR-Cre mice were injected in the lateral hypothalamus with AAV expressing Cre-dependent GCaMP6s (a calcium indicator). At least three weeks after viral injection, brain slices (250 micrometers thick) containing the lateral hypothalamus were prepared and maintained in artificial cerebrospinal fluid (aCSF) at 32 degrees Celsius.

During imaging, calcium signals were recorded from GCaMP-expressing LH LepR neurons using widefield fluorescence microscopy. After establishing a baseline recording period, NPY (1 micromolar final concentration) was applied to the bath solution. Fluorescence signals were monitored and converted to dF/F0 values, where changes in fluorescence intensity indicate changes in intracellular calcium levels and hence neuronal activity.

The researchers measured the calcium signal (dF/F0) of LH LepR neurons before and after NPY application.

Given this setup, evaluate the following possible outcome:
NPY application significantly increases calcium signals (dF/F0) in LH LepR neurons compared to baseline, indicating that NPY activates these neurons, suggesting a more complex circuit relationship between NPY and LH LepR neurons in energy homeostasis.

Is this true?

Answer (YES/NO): YES